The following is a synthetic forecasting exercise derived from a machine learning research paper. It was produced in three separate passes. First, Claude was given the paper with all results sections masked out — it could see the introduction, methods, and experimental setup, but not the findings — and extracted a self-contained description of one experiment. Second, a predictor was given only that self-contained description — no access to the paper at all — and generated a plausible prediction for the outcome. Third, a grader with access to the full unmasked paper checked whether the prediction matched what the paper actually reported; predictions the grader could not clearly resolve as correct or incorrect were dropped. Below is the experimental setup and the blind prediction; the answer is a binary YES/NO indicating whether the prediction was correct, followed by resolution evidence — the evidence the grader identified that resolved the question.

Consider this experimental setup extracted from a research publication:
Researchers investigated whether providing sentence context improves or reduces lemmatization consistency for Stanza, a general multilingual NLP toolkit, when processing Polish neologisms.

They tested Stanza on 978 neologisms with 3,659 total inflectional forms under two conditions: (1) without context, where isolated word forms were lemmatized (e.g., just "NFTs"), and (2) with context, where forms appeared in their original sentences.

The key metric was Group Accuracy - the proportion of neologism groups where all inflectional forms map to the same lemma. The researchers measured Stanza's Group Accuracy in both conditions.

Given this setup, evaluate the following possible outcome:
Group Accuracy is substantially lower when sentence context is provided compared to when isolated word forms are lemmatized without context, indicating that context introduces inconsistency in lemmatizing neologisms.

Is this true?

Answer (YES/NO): NO